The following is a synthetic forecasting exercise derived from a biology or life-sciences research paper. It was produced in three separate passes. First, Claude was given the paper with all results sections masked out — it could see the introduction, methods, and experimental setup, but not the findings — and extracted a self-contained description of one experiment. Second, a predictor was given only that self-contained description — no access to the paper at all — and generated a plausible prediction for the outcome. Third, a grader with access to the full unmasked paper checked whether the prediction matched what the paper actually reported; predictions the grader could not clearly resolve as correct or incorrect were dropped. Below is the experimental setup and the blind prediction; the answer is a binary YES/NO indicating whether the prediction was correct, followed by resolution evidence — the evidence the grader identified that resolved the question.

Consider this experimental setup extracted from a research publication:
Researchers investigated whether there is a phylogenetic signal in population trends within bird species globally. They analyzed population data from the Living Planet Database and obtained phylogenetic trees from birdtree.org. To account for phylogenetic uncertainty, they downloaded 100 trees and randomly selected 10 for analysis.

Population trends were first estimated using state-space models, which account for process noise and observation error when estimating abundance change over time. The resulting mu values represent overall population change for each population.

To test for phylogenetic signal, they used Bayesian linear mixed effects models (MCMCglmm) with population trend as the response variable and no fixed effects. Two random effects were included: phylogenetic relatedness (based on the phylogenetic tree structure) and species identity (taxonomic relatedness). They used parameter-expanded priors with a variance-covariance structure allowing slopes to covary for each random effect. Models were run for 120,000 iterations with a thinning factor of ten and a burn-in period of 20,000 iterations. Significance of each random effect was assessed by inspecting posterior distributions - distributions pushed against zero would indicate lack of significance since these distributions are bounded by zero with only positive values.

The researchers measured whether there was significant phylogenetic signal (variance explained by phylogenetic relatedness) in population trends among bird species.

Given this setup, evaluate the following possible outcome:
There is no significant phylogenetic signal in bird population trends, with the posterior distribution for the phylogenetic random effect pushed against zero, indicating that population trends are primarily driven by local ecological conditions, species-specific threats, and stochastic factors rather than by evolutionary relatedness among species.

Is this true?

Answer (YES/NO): YES